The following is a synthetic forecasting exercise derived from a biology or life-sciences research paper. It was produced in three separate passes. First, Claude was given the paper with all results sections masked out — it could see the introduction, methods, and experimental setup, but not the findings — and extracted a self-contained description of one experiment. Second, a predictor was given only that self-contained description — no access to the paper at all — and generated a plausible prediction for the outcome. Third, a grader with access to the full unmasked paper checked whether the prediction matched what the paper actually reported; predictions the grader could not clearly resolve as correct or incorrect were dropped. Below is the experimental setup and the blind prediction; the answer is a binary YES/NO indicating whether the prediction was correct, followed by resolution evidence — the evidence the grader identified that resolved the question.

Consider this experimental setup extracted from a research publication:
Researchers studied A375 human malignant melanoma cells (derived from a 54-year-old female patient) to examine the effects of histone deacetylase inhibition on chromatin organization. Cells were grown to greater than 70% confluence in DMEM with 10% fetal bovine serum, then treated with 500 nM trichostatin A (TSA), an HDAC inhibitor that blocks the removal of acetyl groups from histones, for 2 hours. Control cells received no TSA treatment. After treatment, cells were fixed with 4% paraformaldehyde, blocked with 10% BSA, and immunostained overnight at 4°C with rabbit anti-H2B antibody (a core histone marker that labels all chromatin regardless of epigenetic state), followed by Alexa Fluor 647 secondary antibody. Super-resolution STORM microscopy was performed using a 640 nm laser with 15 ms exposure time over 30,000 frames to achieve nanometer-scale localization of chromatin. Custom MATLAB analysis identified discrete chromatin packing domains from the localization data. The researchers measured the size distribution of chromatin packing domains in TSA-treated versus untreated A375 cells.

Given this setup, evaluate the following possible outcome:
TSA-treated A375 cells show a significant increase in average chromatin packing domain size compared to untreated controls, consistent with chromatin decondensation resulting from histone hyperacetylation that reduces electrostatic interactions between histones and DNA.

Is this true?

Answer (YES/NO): NO